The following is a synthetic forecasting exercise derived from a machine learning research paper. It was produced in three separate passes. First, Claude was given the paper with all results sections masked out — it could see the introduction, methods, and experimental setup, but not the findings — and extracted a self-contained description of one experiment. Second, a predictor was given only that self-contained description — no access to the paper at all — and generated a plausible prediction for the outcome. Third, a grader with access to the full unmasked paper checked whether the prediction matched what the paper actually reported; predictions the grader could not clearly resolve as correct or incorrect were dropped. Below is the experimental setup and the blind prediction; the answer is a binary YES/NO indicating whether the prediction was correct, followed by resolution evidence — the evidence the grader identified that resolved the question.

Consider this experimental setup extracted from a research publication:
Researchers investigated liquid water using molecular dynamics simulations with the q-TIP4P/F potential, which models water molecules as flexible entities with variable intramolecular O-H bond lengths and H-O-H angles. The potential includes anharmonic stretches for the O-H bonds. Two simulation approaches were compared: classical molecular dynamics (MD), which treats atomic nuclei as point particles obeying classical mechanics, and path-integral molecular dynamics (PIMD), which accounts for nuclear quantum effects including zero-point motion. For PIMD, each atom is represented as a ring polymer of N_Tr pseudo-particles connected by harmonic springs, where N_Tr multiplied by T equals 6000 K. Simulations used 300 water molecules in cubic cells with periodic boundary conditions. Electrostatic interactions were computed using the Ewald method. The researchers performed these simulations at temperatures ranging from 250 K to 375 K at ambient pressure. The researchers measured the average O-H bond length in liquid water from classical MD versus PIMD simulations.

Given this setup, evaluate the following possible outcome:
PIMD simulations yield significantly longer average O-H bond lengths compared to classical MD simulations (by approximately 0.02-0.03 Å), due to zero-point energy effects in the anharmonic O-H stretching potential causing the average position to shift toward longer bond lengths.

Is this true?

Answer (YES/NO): NO